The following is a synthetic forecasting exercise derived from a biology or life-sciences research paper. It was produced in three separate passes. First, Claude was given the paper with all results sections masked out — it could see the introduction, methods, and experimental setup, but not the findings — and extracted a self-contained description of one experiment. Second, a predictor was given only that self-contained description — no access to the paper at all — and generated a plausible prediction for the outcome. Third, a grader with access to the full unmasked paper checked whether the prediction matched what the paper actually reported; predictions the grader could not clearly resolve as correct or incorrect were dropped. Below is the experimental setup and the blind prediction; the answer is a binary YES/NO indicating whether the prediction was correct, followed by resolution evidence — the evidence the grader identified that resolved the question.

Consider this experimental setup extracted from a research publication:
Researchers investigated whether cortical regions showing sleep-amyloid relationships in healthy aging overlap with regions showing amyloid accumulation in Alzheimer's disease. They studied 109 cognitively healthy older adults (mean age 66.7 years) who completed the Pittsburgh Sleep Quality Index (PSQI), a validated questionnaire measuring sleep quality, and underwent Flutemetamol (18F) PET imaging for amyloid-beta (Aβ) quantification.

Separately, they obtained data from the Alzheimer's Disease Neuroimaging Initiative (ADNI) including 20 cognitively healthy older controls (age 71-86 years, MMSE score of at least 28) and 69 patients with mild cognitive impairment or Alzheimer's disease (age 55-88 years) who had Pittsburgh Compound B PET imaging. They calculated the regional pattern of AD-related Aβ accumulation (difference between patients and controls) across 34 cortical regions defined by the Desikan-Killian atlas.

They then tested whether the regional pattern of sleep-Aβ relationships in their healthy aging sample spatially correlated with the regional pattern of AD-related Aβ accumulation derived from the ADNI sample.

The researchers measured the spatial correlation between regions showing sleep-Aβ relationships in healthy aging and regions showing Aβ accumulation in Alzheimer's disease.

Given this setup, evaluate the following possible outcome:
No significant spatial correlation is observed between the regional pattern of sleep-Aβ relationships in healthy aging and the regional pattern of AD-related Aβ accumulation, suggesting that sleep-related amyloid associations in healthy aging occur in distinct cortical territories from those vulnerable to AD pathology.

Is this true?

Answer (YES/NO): NO